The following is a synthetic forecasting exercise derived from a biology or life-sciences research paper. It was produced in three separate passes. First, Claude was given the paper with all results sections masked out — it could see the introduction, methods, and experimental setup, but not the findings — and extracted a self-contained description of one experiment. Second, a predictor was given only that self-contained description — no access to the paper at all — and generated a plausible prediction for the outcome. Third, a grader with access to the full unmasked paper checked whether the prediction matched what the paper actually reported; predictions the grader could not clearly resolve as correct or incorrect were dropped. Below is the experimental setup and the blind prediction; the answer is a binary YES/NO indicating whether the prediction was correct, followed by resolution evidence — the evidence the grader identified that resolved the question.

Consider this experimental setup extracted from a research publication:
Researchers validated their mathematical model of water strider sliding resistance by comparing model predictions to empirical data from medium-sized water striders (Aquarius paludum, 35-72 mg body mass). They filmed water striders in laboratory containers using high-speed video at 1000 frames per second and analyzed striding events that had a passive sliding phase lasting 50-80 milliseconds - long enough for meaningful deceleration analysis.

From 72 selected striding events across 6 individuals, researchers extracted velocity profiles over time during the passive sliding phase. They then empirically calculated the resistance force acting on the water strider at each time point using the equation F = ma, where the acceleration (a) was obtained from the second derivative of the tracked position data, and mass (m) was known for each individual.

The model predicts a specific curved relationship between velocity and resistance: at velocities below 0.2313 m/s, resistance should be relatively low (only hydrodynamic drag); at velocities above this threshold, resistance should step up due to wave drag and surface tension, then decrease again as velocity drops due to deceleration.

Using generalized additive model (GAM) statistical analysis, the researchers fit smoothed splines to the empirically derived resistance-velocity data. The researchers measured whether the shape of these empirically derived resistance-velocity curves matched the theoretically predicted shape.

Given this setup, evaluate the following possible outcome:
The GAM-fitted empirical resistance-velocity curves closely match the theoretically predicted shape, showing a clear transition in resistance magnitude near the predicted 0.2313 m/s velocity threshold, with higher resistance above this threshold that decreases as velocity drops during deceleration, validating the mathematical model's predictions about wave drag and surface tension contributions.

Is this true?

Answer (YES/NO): YES